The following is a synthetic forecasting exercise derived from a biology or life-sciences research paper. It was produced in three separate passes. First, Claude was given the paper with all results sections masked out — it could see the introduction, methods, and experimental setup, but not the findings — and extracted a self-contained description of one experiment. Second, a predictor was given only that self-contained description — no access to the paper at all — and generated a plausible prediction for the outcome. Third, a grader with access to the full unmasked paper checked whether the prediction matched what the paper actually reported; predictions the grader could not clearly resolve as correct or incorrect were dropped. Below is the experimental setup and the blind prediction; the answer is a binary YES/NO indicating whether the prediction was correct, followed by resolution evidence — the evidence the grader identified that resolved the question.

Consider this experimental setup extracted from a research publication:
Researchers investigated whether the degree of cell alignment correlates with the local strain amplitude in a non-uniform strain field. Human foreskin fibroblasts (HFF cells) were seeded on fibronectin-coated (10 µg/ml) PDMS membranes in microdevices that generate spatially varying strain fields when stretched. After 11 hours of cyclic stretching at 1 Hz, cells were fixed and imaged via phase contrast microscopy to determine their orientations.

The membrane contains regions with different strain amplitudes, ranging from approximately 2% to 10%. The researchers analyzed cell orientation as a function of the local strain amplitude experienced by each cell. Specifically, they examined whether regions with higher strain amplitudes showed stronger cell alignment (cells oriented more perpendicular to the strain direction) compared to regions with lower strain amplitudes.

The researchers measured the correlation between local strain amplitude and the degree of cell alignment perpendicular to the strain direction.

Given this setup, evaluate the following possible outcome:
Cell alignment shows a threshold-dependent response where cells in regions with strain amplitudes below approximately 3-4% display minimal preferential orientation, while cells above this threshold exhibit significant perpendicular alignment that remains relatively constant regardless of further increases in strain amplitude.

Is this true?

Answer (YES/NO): NO